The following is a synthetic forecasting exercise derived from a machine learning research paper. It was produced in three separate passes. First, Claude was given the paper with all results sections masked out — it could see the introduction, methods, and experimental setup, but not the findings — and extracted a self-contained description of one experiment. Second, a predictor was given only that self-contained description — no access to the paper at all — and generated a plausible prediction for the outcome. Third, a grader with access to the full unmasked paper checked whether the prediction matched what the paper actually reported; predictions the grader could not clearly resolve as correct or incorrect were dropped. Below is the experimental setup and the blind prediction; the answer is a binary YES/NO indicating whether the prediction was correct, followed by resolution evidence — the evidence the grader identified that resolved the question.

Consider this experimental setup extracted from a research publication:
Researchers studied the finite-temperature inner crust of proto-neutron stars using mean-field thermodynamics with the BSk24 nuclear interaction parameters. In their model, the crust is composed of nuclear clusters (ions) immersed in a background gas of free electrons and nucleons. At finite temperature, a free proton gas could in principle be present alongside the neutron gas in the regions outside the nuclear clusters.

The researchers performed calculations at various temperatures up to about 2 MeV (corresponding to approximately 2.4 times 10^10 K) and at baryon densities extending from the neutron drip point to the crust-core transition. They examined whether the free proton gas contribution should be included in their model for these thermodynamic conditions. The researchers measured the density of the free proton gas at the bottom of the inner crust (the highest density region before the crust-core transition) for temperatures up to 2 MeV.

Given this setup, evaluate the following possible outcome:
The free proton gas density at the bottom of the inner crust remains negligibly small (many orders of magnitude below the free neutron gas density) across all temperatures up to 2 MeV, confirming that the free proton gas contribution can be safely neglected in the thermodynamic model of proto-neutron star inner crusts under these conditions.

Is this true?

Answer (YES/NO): NO